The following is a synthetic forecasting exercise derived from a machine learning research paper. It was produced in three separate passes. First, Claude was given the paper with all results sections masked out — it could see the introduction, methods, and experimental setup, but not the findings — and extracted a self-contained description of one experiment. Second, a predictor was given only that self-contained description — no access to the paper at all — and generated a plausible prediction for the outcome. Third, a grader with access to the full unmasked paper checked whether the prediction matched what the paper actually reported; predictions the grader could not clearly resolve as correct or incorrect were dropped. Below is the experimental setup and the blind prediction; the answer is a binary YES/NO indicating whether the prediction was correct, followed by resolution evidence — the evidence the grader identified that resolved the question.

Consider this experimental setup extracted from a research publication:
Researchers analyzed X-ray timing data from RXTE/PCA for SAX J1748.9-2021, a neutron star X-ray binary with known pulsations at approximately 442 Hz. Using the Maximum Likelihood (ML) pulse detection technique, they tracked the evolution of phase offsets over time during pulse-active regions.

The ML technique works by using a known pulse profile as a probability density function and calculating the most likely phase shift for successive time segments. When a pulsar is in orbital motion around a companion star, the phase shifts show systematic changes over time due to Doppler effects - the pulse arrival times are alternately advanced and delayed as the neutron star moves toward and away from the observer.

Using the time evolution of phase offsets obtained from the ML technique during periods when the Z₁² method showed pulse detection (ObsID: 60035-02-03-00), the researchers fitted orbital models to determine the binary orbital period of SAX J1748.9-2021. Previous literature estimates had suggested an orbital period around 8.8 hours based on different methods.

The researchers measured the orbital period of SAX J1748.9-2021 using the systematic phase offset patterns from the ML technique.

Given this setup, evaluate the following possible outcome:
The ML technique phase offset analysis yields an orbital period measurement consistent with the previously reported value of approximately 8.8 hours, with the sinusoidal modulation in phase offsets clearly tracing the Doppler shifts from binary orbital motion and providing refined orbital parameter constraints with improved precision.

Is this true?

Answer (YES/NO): YES